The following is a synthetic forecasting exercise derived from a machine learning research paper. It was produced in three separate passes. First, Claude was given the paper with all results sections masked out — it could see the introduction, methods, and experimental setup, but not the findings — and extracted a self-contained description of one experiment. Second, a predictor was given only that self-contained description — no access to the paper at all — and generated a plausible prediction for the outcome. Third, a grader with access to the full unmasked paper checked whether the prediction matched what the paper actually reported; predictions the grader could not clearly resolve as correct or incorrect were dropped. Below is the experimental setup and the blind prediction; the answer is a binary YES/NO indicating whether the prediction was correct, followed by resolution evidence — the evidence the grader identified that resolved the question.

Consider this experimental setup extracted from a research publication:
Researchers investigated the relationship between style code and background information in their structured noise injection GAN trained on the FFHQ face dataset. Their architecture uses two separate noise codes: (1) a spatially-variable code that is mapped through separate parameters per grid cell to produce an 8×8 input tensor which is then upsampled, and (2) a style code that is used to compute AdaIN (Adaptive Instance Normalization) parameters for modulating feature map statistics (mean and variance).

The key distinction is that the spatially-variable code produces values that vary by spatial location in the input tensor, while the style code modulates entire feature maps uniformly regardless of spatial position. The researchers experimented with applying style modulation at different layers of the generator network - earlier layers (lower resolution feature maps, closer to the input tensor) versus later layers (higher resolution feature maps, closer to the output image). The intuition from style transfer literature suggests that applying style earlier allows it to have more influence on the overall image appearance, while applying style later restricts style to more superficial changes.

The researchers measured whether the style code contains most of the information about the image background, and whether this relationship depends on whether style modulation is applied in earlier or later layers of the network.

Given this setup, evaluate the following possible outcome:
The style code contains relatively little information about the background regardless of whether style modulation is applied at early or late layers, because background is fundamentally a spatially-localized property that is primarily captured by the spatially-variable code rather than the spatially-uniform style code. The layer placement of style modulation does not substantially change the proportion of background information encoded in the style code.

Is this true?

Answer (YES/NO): NO